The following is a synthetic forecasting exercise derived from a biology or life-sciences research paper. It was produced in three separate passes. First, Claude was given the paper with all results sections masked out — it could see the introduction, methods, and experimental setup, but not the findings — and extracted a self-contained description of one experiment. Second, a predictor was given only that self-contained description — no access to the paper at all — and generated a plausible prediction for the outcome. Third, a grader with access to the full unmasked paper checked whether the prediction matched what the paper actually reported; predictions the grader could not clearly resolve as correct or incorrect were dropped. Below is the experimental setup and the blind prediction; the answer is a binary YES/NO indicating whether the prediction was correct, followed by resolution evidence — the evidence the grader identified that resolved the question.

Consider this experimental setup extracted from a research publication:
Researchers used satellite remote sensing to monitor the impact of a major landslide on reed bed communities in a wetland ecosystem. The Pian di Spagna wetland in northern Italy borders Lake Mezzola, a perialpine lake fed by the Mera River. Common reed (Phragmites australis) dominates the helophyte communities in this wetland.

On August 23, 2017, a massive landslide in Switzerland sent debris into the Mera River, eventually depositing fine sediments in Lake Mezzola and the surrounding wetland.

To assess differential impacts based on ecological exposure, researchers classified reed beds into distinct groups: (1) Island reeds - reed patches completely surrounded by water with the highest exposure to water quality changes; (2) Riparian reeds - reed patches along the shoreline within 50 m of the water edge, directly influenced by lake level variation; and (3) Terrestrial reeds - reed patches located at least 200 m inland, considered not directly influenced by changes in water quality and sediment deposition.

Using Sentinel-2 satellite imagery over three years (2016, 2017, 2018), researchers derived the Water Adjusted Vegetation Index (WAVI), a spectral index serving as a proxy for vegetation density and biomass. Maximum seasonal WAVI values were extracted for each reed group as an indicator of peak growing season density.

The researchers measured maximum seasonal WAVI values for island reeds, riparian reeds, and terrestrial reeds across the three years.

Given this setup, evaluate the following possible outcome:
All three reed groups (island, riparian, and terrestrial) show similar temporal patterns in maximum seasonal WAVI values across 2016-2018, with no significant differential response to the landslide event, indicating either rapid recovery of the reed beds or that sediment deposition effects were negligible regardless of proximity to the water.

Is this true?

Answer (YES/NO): NO